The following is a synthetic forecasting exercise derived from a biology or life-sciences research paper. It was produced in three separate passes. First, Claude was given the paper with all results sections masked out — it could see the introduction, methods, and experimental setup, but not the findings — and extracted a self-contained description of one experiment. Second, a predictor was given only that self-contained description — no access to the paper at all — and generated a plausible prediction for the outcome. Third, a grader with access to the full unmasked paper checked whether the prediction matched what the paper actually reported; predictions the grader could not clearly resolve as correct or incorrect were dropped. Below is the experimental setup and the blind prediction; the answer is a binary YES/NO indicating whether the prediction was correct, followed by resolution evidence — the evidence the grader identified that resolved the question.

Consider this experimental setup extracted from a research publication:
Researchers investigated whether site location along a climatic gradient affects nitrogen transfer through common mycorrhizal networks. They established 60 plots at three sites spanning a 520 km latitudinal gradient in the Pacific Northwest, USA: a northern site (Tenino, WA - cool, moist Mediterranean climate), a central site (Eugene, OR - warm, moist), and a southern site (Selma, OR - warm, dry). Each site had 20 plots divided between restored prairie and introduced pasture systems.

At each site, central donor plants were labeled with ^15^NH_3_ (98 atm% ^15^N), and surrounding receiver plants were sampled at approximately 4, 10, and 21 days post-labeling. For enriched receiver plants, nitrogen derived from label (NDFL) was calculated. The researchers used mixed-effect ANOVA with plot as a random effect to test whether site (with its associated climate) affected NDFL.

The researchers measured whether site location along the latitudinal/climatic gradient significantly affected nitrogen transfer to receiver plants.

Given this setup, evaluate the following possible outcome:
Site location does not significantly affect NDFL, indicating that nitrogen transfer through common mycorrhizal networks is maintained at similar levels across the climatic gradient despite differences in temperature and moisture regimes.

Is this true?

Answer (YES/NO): YES